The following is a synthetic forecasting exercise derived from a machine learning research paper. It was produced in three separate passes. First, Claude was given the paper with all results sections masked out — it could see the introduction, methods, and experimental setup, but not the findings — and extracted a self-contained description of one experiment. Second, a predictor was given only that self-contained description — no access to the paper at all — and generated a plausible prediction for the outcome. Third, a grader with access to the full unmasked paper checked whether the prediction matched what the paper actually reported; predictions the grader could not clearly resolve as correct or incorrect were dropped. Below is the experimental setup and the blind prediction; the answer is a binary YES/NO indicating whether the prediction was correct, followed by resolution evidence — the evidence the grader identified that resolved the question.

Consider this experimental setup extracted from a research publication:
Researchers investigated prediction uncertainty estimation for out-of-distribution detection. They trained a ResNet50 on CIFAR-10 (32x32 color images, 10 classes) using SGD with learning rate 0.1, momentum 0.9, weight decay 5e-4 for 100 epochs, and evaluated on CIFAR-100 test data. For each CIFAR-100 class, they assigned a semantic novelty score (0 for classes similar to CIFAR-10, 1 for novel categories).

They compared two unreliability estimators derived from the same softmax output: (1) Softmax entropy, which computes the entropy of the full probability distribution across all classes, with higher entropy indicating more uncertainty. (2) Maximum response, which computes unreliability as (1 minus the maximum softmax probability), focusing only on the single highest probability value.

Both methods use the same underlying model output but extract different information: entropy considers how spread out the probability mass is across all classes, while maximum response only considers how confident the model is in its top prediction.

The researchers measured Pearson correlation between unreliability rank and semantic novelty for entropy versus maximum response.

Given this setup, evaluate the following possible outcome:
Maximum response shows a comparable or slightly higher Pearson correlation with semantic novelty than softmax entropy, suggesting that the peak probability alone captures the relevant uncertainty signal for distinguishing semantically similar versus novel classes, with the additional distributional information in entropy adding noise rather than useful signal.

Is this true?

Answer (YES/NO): NO